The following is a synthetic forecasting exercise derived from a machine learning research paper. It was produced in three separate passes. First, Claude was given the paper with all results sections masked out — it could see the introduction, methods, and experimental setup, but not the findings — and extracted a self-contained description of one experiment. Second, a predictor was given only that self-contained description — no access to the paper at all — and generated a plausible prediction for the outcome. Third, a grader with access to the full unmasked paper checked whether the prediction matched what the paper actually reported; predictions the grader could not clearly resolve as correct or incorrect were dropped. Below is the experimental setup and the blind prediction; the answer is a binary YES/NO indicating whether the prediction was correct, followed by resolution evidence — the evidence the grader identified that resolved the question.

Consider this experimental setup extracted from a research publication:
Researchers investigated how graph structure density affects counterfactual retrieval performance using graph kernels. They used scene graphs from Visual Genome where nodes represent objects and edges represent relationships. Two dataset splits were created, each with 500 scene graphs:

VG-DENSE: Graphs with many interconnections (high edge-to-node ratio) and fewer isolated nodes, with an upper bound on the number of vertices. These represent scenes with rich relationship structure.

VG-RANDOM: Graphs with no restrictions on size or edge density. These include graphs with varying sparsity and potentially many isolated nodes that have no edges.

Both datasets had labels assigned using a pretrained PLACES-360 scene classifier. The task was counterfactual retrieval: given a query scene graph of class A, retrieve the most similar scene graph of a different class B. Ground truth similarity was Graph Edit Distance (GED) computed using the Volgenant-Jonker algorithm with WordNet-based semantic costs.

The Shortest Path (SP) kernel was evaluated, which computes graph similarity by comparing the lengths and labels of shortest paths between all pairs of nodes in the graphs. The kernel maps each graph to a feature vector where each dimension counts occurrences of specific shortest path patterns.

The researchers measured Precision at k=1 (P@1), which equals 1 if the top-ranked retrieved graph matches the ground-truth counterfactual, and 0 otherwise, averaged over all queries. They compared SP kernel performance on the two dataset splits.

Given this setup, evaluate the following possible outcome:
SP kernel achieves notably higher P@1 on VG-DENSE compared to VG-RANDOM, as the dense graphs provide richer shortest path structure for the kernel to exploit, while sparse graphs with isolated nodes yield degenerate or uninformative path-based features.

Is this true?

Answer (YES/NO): YES